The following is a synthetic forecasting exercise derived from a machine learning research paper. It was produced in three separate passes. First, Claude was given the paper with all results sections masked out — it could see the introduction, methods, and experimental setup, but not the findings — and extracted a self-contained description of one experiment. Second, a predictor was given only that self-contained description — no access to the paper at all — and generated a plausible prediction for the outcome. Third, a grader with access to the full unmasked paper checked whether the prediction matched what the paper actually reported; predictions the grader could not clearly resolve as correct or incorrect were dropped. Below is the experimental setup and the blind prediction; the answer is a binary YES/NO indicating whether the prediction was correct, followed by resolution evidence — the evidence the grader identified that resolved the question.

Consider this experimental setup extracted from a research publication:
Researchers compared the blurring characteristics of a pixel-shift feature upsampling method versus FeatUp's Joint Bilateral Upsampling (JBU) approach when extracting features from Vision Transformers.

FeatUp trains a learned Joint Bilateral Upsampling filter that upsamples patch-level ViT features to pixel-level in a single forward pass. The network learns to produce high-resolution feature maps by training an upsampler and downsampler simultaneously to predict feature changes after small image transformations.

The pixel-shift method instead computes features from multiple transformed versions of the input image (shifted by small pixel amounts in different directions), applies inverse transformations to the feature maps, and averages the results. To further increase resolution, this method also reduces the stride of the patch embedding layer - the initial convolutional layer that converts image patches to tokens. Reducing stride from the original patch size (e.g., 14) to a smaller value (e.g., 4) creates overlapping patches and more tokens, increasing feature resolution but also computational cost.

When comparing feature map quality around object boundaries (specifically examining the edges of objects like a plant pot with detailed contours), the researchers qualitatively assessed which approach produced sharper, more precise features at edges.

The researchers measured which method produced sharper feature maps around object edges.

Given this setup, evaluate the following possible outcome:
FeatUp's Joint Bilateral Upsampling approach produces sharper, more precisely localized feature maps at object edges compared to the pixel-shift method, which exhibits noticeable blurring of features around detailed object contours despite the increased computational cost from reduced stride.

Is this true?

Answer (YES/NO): YES